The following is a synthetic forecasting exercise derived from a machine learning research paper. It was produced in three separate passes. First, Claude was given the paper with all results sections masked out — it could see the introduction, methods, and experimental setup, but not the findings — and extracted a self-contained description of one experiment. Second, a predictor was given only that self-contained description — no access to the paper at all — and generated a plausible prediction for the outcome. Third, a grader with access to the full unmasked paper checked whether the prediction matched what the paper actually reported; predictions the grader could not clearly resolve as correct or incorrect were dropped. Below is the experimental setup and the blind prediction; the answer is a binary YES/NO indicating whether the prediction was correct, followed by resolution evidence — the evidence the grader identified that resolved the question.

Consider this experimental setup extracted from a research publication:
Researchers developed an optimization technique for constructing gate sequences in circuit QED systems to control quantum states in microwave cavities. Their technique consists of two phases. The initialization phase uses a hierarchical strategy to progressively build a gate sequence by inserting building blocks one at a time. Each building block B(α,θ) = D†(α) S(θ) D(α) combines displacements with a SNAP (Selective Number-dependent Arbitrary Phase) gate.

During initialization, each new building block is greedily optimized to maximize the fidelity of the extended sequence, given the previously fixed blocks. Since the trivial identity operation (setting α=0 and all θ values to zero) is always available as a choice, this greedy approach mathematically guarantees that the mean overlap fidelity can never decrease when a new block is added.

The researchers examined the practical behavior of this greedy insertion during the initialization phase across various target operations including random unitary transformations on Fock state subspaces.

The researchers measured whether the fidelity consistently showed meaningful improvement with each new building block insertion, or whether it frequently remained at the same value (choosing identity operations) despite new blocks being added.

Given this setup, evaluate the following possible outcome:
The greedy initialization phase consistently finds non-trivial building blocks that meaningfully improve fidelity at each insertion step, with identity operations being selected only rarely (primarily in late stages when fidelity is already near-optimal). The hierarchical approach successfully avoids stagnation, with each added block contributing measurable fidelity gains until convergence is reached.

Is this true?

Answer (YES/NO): NO